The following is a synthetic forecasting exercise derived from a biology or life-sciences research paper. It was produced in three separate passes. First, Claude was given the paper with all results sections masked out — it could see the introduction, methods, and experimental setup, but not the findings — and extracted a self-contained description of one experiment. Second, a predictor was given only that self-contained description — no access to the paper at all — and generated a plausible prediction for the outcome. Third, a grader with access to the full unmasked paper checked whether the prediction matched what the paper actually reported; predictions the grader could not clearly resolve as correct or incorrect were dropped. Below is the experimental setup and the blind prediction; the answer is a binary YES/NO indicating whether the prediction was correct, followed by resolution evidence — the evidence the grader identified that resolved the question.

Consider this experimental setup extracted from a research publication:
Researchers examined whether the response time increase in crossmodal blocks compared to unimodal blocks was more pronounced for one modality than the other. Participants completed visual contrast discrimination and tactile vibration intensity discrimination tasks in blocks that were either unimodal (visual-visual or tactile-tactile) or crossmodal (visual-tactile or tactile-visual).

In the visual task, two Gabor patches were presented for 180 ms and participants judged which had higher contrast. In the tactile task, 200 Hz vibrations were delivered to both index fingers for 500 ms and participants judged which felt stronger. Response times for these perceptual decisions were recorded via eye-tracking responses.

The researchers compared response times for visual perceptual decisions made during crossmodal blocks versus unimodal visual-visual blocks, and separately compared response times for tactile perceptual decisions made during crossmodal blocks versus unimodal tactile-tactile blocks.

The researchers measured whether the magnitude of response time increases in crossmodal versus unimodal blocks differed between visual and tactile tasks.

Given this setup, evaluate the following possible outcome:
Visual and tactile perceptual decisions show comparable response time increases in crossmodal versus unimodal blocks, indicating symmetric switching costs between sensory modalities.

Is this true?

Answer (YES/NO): NO